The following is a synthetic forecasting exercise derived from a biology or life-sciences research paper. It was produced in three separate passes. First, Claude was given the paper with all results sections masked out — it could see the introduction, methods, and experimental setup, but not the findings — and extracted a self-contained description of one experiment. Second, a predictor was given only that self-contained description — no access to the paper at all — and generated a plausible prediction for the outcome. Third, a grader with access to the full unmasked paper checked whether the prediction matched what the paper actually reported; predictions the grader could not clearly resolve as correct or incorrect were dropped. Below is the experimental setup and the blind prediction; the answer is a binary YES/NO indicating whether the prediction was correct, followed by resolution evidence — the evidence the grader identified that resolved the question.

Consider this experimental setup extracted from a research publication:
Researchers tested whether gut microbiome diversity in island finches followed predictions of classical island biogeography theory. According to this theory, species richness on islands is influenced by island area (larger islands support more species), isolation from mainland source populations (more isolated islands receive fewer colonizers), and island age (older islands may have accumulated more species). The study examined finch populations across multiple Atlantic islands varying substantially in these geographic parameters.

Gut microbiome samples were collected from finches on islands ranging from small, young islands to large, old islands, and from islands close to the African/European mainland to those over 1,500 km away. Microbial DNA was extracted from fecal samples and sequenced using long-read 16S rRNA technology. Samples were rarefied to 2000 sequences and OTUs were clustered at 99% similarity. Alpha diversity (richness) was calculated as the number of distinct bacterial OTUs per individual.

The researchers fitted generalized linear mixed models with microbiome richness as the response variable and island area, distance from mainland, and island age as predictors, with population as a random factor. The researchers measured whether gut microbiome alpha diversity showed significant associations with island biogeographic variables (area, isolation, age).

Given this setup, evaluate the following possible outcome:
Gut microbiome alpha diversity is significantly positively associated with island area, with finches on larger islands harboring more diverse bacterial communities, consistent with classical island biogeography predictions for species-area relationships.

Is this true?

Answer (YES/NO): YES